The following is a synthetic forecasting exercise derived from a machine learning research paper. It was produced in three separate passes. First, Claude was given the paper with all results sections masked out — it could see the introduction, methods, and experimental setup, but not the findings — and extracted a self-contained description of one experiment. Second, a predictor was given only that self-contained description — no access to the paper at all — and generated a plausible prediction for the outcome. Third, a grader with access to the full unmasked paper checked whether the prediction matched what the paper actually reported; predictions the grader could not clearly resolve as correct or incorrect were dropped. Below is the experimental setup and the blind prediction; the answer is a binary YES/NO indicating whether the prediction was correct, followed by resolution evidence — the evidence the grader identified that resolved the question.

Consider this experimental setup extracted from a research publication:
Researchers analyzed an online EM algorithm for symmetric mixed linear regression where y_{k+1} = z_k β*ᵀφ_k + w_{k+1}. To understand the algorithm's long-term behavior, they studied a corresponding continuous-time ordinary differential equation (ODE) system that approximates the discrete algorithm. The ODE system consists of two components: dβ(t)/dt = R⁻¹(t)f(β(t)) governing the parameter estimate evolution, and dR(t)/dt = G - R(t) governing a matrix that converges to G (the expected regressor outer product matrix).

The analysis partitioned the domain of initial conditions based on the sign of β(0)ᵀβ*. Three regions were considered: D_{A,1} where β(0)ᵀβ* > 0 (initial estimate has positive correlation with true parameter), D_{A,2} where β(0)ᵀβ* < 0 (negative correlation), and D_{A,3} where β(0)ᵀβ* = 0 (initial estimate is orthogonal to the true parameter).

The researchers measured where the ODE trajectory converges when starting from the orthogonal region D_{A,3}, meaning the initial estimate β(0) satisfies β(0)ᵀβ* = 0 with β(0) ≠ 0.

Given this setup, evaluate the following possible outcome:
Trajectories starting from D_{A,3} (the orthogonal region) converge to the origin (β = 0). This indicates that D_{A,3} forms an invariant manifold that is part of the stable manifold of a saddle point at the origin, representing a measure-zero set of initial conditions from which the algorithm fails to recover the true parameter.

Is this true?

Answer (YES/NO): YES